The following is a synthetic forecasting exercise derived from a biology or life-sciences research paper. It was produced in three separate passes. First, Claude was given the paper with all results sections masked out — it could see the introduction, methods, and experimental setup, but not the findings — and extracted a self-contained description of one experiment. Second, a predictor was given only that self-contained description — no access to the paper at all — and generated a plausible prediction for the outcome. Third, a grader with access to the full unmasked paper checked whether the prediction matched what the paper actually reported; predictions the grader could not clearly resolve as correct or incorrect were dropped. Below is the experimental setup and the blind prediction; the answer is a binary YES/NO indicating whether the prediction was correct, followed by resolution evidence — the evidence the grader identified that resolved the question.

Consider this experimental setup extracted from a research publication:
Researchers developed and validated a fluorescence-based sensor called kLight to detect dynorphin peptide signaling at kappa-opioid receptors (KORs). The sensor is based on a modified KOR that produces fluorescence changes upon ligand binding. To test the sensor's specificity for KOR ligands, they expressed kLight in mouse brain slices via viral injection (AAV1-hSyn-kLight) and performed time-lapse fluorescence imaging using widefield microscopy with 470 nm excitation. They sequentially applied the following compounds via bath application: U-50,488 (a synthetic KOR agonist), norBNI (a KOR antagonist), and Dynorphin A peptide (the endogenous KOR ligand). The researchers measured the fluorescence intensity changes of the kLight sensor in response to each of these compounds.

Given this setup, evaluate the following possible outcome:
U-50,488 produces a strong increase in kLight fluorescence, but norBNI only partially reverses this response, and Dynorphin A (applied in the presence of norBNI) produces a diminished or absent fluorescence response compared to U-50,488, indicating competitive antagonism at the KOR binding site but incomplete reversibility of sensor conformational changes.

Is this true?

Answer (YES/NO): NO